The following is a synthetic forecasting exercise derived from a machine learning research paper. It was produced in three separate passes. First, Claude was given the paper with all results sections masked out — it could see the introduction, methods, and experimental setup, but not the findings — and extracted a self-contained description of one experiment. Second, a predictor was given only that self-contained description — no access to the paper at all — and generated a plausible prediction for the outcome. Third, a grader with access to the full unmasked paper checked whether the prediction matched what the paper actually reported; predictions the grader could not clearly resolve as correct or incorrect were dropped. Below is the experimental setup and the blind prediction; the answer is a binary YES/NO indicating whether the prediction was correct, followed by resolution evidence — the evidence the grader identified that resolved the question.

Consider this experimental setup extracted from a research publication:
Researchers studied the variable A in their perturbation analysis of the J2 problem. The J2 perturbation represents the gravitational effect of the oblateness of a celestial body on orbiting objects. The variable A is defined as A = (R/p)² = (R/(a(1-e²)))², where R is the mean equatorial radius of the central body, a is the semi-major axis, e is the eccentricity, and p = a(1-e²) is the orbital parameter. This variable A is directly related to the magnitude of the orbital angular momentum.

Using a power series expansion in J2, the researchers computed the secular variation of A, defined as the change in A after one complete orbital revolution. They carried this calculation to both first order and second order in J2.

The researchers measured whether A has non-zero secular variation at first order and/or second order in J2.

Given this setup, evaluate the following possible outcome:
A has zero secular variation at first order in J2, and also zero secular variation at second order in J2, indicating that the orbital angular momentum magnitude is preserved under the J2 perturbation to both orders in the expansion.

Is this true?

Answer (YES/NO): YES